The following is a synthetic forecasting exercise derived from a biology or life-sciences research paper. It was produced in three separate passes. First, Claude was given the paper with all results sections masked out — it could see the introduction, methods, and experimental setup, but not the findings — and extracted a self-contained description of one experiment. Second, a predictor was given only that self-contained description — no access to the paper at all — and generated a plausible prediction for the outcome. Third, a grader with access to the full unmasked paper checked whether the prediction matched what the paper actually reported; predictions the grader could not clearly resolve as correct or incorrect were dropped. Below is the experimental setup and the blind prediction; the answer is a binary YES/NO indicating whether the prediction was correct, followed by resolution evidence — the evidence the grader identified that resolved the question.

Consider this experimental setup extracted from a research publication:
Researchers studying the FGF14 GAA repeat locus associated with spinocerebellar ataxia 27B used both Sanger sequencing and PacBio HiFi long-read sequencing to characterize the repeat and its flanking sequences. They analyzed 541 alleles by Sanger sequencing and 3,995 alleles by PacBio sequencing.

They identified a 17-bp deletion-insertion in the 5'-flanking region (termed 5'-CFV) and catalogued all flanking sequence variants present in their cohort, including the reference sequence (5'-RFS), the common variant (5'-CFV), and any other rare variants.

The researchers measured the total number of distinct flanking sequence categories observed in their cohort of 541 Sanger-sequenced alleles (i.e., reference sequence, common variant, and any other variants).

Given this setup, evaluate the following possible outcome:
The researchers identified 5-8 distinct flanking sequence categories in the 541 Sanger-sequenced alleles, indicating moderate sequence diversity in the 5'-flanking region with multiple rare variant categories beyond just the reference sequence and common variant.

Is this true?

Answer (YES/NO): NO